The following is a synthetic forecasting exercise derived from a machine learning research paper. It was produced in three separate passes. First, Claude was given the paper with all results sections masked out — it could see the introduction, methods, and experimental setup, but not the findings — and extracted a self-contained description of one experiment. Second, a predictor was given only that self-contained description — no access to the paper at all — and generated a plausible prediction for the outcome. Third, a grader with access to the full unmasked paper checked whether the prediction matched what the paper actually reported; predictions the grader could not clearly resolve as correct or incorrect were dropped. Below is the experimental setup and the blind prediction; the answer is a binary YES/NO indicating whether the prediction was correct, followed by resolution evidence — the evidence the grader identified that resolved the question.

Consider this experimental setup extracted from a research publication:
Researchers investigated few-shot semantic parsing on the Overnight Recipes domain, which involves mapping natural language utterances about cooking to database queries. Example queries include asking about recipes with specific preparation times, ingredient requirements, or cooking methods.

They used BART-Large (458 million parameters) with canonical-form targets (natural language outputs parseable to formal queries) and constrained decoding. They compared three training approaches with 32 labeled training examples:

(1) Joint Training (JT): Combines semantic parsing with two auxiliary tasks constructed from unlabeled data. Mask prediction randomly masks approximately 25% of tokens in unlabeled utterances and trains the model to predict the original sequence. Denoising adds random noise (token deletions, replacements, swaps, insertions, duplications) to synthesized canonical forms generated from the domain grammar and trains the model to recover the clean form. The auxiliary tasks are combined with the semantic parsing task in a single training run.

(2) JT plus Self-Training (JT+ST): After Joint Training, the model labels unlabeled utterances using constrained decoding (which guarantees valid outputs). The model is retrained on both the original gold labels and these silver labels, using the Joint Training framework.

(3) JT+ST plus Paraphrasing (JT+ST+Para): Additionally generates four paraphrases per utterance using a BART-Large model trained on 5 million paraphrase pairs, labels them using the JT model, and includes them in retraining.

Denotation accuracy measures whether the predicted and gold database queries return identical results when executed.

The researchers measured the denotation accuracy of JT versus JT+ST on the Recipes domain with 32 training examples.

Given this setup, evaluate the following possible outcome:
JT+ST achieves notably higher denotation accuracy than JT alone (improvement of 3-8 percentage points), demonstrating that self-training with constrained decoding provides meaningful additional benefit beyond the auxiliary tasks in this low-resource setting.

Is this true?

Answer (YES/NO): NO